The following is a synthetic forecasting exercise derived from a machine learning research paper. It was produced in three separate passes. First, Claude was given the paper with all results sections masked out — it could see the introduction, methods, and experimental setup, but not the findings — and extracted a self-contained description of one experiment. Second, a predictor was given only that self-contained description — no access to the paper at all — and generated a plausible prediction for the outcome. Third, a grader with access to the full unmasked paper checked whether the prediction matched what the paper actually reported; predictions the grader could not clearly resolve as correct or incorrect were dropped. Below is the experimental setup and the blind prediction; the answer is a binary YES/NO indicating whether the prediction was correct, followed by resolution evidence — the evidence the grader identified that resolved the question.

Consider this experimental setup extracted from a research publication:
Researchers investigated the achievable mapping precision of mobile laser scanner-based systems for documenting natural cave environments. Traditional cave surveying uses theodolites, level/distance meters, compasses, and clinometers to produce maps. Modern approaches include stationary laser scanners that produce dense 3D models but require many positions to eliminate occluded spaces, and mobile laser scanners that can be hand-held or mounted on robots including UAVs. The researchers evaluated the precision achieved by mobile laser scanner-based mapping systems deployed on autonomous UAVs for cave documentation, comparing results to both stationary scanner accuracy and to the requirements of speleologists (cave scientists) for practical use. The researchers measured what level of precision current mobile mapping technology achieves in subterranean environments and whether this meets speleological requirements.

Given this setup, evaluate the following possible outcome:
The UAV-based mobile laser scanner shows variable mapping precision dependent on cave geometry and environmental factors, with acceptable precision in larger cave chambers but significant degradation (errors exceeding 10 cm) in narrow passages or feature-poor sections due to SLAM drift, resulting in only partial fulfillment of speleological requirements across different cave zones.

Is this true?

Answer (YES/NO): NO